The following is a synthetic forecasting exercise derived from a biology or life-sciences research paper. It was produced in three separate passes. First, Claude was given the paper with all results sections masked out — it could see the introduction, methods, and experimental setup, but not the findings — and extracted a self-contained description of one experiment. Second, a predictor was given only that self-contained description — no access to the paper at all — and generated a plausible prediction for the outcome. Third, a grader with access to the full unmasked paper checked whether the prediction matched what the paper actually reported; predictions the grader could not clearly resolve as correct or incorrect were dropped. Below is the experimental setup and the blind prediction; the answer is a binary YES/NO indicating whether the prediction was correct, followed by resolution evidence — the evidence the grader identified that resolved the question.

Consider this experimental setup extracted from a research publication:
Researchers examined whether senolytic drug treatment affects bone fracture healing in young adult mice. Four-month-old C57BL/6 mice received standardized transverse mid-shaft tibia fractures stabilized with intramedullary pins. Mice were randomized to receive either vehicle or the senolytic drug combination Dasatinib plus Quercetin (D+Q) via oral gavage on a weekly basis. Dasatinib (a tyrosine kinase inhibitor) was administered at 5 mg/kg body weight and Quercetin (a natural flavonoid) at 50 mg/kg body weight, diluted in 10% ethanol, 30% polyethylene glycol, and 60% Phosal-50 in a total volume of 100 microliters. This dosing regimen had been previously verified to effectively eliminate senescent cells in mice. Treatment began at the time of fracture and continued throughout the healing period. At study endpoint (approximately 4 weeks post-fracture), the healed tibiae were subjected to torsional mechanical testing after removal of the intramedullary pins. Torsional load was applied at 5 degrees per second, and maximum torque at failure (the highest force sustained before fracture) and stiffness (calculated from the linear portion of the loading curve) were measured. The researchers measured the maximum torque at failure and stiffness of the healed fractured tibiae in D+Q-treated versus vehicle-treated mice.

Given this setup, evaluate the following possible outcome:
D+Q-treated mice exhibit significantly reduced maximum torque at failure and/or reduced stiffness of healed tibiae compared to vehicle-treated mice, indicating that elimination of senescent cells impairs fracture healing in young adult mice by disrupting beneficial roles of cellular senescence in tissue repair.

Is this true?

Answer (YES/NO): NO